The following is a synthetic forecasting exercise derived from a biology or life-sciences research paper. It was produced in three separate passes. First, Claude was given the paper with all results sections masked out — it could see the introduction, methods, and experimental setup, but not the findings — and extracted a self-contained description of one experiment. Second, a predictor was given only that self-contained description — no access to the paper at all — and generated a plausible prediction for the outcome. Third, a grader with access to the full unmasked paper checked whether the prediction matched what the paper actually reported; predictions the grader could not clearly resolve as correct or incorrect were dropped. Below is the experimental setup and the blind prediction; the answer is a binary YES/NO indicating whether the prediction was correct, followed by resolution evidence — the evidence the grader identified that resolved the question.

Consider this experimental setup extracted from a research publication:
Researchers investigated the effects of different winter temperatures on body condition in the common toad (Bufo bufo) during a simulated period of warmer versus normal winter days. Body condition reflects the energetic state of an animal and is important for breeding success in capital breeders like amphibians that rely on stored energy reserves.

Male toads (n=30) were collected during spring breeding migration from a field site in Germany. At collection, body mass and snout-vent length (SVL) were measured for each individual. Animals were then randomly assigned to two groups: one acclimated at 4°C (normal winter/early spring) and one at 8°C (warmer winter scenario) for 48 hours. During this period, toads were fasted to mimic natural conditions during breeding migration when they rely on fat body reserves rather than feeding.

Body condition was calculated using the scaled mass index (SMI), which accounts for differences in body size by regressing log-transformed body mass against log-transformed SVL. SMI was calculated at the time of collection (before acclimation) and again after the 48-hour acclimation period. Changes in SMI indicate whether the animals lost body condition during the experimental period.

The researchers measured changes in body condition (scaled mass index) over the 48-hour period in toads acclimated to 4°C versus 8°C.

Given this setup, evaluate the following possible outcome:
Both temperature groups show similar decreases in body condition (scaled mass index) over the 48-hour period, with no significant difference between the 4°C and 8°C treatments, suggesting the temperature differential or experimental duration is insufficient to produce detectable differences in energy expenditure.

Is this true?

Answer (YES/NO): NO